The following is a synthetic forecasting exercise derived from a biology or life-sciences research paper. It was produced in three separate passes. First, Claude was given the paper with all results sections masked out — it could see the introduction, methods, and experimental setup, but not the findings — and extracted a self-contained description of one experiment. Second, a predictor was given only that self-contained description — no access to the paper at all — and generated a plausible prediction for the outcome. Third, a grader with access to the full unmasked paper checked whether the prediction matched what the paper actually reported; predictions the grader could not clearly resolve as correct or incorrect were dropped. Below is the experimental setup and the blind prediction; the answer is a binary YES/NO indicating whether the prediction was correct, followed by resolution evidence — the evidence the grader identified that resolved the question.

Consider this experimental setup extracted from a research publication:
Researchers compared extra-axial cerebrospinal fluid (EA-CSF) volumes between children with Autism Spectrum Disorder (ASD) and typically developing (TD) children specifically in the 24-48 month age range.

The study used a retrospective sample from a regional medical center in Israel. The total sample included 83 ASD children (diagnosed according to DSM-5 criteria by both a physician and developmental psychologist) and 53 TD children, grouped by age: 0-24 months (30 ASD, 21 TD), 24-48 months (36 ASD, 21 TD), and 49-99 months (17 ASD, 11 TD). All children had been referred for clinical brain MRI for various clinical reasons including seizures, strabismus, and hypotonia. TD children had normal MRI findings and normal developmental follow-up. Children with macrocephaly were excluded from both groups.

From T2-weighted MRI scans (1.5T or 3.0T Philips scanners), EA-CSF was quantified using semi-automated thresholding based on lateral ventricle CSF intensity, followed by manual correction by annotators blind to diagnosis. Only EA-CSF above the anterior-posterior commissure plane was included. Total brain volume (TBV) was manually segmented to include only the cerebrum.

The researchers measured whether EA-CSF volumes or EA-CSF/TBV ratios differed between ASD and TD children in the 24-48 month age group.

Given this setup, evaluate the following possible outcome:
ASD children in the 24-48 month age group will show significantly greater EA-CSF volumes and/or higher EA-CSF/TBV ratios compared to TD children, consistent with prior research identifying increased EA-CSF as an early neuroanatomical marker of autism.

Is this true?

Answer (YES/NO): NO